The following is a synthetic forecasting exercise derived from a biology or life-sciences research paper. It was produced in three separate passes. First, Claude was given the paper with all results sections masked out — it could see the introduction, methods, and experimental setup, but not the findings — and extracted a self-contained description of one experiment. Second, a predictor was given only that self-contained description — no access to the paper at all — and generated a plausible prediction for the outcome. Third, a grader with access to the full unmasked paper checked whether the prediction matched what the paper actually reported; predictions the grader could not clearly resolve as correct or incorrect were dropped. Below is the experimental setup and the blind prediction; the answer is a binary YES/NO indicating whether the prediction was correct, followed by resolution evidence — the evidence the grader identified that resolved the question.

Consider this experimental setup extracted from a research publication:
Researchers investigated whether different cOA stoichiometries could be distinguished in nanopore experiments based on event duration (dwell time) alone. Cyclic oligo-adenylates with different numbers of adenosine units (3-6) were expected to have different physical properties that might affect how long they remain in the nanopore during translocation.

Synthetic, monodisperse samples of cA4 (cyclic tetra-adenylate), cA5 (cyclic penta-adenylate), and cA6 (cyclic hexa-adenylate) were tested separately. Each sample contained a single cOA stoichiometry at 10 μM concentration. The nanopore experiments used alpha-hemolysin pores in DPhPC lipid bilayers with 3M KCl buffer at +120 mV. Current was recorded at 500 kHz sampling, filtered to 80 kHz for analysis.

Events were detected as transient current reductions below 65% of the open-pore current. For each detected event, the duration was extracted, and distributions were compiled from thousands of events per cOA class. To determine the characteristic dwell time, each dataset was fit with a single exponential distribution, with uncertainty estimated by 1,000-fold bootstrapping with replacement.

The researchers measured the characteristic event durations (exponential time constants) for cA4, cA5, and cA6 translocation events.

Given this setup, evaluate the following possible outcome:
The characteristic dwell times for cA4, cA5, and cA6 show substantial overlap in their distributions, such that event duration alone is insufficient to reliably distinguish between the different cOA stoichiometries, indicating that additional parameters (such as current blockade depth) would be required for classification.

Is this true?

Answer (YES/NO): NO